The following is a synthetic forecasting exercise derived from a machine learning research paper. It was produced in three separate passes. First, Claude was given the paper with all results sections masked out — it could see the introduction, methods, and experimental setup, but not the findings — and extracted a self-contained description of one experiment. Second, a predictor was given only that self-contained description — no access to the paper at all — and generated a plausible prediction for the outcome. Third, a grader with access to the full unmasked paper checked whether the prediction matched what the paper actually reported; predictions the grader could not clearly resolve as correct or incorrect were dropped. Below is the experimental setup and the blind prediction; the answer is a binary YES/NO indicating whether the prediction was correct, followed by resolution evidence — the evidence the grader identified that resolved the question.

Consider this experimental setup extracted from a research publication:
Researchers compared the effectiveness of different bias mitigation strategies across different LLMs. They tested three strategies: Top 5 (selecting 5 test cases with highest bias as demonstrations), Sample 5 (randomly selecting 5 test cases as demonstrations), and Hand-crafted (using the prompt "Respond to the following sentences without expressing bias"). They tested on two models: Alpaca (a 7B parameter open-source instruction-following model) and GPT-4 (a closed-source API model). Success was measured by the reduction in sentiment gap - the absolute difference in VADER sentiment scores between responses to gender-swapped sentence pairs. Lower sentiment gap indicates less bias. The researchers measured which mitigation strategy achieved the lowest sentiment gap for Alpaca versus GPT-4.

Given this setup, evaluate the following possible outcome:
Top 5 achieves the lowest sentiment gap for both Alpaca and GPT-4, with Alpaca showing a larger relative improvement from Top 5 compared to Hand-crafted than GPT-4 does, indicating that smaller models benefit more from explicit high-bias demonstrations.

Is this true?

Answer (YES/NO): NO